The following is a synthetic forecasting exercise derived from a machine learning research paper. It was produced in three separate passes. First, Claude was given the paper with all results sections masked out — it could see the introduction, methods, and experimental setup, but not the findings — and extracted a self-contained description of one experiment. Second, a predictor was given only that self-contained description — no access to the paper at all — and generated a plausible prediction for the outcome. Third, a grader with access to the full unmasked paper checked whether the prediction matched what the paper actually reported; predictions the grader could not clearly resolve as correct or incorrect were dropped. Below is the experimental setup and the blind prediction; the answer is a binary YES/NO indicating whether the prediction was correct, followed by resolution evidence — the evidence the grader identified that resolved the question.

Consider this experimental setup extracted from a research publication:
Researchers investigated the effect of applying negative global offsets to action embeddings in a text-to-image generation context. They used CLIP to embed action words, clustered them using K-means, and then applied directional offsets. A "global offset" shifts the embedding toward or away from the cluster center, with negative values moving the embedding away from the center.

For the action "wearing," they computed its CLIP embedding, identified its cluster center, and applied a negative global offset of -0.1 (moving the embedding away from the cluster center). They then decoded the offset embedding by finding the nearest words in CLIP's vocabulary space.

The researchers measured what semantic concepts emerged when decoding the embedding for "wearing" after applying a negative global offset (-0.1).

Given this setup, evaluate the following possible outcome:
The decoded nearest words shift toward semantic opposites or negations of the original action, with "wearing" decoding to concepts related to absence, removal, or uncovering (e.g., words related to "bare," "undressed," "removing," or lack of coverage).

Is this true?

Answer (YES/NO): YES